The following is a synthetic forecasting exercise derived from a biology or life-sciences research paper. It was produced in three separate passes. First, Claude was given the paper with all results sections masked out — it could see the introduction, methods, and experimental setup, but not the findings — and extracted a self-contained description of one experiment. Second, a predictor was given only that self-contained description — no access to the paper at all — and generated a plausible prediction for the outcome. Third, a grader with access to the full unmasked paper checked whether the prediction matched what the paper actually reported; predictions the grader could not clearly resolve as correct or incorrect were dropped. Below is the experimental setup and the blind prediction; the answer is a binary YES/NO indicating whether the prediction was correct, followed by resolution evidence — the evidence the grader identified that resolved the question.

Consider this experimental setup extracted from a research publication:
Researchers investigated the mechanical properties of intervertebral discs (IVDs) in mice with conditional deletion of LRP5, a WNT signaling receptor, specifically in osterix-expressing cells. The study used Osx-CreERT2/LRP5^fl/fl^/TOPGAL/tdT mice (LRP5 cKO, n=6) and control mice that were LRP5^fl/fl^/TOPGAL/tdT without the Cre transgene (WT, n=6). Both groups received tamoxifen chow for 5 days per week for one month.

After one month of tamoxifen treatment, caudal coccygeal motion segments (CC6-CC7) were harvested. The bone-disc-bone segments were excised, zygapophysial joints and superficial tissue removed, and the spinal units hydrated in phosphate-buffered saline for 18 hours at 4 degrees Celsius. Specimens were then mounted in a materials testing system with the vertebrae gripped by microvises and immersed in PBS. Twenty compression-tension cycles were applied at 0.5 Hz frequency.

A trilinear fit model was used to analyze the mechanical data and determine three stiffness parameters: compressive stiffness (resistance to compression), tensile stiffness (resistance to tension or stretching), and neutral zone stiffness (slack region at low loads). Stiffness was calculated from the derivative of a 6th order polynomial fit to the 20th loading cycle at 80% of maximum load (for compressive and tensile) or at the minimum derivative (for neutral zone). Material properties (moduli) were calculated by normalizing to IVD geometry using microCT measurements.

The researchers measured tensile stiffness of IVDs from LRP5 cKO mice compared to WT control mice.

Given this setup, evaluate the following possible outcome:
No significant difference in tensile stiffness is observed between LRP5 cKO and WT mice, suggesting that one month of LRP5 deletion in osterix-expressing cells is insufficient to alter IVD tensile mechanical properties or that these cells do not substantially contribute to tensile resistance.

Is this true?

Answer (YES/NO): NO